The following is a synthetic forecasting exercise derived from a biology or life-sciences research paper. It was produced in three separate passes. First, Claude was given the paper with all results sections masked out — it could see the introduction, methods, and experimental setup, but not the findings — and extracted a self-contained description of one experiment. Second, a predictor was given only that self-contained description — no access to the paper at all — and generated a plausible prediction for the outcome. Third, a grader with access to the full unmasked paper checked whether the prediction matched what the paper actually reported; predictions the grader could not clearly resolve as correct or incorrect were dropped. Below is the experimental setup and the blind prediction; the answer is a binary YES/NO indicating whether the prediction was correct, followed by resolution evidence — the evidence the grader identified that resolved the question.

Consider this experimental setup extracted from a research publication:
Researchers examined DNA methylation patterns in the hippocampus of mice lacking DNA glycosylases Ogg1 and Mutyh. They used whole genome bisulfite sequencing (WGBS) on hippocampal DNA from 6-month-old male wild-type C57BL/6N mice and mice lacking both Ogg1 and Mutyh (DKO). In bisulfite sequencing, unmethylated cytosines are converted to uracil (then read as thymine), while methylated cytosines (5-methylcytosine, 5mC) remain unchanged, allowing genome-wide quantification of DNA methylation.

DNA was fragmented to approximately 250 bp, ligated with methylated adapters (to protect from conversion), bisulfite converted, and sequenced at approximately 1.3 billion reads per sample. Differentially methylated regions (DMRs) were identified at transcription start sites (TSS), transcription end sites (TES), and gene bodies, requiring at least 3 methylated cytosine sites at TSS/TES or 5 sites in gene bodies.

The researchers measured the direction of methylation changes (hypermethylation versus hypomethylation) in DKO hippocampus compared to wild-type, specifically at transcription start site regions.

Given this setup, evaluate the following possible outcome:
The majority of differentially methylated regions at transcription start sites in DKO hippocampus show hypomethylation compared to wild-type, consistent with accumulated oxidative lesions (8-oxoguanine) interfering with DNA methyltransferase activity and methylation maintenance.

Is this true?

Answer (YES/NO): NO